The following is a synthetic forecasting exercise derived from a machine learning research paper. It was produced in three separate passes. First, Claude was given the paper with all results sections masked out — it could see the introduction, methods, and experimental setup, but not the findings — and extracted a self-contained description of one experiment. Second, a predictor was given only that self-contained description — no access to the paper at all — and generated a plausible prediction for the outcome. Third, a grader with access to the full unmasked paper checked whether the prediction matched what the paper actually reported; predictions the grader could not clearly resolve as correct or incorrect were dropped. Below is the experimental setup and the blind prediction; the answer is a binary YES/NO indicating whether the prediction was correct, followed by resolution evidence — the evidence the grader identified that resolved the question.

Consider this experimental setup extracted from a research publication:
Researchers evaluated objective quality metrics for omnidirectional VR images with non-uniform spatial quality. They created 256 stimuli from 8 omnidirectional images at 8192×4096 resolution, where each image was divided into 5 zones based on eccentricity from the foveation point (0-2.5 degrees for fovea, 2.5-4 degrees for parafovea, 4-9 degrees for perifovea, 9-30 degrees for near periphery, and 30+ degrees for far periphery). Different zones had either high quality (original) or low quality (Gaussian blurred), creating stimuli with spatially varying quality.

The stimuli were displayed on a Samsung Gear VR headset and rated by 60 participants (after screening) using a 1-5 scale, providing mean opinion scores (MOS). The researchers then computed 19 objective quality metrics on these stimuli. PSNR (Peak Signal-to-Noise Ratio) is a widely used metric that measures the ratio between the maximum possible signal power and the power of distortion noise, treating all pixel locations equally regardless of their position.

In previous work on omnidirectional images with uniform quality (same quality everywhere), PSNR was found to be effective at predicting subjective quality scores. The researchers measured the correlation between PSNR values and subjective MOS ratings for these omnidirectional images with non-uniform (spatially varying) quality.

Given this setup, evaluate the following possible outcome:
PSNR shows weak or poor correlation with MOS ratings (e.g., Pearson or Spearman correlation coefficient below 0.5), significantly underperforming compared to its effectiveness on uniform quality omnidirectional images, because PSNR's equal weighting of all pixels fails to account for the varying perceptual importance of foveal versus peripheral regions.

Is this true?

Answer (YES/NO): NO